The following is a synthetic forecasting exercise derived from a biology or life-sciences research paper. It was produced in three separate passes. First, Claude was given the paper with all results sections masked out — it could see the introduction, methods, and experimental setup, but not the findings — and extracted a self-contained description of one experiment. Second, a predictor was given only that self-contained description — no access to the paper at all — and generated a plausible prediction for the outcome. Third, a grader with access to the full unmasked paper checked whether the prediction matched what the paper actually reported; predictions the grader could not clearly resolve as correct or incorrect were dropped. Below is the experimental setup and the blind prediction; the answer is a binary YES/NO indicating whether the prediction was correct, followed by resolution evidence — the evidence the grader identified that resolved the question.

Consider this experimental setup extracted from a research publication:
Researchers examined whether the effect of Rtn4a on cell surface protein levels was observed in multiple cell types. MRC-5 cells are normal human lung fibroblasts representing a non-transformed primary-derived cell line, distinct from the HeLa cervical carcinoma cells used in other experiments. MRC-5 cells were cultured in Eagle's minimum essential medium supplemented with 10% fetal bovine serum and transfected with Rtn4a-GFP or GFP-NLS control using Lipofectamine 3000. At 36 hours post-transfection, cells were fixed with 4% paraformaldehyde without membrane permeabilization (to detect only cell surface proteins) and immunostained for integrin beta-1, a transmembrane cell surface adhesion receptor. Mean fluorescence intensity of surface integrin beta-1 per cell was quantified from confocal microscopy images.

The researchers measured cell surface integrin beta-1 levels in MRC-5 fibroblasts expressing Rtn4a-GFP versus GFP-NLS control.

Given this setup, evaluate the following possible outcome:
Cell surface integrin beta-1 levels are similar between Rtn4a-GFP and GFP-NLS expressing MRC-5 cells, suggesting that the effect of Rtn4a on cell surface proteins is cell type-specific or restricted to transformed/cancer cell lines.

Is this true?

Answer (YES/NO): NO